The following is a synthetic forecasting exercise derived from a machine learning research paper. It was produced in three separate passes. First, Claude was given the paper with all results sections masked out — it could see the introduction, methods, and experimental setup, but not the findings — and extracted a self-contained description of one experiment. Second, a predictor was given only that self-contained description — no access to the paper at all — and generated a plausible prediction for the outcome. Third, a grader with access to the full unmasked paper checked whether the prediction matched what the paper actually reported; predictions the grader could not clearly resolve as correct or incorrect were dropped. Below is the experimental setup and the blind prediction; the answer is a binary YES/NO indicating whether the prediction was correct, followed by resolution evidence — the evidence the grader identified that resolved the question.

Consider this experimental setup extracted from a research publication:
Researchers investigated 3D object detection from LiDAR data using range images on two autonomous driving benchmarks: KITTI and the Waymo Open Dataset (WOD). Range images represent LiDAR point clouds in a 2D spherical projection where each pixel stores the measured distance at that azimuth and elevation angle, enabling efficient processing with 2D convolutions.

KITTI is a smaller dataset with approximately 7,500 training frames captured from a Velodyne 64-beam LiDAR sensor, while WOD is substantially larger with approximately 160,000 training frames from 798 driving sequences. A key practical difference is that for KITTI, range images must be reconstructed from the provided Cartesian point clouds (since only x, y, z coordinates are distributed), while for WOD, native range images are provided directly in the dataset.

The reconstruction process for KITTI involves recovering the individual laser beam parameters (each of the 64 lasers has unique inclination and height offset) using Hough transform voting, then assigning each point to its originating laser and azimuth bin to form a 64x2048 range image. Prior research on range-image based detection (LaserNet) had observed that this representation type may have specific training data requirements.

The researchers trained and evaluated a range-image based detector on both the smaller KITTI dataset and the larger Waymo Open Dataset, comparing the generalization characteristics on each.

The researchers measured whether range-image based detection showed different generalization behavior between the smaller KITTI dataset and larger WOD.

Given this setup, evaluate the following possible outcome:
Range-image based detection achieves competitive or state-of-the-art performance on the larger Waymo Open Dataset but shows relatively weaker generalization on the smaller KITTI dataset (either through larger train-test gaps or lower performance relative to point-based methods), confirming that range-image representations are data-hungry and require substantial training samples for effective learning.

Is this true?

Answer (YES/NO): YES